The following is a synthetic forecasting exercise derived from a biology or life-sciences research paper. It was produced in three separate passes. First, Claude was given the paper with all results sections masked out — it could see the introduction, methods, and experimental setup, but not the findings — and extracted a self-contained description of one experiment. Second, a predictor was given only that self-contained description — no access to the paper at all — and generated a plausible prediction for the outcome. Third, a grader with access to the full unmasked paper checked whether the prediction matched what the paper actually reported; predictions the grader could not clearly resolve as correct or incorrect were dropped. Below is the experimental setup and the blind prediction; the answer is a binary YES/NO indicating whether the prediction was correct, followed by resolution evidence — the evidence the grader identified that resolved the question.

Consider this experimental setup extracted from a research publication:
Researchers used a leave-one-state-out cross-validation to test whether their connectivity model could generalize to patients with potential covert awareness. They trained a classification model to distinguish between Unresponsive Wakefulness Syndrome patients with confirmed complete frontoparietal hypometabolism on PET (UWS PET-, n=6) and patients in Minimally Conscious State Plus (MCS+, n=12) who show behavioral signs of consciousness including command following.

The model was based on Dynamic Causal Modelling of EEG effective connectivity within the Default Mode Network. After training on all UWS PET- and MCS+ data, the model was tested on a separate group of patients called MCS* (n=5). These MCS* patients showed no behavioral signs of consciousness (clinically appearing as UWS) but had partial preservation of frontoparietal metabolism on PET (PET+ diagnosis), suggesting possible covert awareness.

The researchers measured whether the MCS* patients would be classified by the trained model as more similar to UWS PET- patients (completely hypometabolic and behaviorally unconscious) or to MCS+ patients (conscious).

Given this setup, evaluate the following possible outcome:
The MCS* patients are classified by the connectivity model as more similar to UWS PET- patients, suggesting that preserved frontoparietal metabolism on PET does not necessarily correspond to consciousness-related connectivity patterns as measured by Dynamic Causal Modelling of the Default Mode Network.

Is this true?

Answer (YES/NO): NO